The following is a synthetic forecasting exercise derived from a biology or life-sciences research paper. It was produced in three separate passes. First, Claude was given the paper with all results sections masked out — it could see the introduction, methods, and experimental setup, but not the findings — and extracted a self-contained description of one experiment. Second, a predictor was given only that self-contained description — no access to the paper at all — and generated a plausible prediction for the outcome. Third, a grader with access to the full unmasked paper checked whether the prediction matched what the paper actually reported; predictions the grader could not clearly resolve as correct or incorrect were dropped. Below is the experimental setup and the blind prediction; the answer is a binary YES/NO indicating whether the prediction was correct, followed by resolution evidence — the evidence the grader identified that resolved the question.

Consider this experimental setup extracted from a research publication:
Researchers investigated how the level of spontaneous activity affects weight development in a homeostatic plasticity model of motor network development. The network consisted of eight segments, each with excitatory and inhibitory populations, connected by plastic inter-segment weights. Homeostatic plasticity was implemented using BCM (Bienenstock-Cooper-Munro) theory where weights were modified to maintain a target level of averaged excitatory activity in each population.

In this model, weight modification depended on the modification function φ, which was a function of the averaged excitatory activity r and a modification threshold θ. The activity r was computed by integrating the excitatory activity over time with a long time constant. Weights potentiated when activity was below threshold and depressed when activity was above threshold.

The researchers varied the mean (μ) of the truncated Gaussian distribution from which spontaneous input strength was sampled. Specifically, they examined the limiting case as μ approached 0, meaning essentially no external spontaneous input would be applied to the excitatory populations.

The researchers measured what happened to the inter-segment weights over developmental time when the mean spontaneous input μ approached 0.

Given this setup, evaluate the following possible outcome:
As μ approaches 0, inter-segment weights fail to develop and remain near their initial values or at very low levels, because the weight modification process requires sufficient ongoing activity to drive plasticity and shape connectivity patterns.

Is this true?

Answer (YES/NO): YES